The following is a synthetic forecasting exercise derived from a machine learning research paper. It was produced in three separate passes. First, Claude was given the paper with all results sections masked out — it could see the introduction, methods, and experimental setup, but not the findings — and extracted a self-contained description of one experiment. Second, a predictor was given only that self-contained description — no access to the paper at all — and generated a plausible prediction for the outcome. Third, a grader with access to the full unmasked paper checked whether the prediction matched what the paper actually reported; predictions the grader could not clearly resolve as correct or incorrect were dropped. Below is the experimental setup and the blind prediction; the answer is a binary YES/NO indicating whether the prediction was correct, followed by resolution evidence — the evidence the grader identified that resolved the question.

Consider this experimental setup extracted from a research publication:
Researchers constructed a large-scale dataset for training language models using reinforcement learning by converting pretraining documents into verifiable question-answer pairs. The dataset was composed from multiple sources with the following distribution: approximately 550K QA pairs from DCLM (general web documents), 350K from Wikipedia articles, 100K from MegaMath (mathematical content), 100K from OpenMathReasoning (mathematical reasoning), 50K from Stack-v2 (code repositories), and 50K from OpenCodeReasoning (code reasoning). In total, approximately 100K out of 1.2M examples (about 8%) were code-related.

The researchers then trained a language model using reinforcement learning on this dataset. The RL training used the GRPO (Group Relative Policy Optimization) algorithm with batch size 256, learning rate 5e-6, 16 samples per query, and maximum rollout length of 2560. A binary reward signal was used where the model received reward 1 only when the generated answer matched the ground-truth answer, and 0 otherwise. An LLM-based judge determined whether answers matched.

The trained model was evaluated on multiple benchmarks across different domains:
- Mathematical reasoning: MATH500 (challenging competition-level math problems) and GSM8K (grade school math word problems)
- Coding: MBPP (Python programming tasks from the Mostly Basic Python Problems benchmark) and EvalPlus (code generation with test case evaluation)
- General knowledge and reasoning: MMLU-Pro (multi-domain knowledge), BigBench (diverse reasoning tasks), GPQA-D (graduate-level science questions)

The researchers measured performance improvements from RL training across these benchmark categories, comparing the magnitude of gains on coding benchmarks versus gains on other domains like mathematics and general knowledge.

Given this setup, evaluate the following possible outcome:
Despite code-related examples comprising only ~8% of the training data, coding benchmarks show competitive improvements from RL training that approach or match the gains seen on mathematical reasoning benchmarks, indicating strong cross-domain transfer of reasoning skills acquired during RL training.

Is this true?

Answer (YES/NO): NO